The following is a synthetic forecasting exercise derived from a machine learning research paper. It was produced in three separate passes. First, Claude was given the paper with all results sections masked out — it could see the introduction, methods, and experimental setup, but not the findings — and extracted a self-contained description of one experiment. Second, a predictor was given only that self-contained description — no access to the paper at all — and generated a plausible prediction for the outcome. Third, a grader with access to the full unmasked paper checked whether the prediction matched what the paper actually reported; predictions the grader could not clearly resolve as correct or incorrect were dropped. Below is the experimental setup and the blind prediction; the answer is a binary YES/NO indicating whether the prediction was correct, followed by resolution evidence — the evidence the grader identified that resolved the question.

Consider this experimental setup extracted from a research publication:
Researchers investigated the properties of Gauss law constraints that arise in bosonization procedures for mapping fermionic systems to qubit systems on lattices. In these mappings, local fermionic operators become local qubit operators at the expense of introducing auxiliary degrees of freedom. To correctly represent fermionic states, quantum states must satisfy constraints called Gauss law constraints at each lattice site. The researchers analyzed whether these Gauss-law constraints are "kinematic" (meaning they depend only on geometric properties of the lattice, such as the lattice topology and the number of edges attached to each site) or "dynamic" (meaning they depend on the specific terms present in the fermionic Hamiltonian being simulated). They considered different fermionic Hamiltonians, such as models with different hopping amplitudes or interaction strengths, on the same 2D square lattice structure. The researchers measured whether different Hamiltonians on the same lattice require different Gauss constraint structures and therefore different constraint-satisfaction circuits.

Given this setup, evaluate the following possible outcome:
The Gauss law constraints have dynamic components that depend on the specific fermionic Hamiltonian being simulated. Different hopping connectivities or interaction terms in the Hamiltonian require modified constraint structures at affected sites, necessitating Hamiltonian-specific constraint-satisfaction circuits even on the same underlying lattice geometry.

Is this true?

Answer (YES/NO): NO